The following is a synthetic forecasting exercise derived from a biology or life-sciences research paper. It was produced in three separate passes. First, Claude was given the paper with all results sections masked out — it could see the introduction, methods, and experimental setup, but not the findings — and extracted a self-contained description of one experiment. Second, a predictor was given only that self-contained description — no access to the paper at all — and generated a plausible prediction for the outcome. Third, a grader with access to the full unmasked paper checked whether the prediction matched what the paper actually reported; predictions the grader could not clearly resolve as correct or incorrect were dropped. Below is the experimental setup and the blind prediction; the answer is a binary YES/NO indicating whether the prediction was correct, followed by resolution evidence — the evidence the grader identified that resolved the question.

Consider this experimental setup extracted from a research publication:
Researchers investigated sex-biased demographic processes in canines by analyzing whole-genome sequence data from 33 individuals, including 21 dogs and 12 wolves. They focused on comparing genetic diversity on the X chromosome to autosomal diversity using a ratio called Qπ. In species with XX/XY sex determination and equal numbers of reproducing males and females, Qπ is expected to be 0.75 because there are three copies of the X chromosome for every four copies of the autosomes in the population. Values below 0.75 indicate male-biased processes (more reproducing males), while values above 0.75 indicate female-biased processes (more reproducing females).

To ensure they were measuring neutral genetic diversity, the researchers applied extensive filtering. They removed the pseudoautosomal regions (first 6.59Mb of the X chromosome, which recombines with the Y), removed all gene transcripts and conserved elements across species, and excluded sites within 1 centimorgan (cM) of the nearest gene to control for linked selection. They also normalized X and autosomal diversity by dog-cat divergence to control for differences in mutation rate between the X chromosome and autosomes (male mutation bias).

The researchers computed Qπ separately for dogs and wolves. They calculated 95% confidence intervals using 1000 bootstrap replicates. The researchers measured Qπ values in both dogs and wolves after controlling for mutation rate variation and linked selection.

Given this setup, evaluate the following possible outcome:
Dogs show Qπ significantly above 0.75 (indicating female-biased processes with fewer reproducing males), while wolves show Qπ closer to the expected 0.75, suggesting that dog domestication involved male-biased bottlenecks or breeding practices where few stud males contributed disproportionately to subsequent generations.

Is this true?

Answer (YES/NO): NO